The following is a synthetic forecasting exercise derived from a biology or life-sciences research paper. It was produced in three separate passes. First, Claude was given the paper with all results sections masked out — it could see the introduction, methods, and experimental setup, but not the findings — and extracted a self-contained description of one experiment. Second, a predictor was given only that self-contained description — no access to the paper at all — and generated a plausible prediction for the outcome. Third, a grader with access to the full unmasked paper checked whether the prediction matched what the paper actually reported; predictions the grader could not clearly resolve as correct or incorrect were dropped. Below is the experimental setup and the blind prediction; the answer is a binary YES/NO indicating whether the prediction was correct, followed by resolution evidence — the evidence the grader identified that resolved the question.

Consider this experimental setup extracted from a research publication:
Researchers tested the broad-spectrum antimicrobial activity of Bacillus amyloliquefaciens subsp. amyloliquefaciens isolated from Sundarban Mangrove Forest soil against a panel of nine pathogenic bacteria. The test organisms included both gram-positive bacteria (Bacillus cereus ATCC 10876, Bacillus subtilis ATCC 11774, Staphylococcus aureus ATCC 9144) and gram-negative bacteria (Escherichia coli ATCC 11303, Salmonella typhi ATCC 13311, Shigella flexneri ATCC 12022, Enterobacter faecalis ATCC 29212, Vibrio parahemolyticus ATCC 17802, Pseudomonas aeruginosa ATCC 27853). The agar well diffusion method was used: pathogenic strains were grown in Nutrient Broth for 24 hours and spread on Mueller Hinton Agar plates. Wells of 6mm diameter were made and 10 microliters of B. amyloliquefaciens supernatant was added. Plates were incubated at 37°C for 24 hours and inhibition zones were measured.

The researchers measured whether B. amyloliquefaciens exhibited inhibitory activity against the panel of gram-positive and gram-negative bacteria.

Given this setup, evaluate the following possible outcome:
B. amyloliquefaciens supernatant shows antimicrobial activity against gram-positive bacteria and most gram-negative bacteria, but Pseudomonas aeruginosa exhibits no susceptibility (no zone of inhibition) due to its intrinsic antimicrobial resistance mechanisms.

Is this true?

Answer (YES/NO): NO